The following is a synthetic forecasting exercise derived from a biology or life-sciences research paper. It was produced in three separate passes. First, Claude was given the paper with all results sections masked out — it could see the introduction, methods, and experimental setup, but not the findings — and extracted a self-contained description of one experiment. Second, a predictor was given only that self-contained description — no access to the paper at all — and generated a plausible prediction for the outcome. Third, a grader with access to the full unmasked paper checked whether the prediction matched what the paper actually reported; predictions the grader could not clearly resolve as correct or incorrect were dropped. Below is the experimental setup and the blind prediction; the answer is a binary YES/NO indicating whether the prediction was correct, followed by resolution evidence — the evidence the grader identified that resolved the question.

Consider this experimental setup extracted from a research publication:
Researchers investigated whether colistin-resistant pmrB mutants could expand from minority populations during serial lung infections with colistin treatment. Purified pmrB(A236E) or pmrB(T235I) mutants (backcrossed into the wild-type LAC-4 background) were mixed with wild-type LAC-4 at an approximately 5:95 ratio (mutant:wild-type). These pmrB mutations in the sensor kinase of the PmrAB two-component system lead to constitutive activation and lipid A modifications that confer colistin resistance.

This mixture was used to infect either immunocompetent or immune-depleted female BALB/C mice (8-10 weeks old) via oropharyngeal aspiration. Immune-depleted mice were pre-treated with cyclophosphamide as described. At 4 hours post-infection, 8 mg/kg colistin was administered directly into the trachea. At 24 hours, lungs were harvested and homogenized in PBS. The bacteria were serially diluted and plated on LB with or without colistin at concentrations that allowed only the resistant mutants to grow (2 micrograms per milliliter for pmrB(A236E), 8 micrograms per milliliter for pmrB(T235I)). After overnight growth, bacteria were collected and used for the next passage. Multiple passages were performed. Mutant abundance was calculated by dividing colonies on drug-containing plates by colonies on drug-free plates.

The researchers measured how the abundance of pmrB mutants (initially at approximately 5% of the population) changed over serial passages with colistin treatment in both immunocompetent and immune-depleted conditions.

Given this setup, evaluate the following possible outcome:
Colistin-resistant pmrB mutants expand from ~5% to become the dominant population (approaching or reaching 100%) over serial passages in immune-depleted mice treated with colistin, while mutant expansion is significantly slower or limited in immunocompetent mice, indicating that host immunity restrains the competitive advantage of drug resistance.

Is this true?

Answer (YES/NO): NO